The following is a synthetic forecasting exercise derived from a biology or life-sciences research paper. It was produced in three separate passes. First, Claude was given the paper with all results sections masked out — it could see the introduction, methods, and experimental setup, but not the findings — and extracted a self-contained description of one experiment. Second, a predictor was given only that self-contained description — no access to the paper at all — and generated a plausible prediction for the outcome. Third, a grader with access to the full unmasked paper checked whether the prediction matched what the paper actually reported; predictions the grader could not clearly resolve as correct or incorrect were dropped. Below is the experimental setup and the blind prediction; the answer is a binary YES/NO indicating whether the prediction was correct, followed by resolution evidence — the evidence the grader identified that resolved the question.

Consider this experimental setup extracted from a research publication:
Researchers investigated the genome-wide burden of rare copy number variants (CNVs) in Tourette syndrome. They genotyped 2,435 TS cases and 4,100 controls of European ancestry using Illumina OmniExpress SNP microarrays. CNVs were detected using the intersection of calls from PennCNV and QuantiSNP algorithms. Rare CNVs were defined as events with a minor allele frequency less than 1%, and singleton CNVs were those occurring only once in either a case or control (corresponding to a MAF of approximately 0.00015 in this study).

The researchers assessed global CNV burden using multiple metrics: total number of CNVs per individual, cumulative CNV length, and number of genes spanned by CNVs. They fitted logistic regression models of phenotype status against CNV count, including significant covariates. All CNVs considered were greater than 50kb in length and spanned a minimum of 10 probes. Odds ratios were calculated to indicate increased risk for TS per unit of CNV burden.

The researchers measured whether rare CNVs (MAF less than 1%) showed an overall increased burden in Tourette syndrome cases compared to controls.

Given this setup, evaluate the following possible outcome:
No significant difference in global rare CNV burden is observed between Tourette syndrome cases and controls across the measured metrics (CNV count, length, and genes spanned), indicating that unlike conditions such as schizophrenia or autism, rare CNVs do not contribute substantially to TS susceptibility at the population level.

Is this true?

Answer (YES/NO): NO